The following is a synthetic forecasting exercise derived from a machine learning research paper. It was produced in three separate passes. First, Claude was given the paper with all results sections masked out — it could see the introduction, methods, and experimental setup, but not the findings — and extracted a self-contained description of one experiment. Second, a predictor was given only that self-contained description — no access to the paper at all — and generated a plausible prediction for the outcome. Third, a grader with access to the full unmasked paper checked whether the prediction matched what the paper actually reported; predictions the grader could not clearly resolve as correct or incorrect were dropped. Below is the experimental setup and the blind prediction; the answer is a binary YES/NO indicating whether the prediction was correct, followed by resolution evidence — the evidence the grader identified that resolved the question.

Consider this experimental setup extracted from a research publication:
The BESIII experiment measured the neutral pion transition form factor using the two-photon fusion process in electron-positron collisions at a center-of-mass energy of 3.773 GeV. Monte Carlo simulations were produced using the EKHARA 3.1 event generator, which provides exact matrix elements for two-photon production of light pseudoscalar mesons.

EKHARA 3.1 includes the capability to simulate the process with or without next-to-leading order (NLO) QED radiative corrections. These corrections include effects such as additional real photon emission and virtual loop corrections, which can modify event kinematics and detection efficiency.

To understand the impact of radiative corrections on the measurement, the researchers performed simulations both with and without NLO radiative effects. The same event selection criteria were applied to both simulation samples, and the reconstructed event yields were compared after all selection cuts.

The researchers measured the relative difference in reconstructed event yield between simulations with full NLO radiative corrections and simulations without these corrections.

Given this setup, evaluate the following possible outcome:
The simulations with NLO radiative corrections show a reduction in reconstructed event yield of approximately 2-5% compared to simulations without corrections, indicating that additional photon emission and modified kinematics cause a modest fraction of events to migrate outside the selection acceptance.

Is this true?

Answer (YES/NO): NO